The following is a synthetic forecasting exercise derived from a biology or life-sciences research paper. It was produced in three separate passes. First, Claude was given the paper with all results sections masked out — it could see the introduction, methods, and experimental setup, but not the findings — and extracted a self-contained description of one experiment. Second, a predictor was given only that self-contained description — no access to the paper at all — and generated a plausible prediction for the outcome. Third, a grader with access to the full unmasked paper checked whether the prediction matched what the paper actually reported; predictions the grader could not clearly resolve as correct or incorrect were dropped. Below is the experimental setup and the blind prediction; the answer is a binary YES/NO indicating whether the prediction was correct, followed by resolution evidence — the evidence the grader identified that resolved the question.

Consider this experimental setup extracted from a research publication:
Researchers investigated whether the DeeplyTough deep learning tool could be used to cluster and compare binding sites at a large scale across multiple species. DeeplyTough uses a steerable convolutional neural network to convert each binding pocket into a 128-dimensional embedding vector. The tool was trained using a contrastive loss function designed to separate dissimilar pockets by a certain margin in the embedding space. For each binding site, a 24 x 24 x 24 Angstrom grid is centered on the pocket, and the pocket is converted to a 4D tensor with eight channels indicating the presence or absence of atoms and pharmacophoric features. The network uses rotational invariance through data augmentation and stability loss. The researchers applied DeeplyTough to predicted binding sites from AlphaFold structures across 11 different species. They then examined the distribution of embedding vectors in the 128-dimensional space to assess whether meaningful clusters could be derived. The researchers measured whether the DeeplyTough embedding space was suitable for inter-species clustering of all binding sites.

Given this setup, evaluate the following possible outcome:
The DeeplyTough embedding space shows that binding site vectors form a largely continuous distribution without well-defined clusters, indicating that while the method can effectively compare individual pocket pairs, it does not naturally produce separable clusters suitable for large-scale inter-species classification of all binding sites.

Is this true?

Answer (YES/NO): YES